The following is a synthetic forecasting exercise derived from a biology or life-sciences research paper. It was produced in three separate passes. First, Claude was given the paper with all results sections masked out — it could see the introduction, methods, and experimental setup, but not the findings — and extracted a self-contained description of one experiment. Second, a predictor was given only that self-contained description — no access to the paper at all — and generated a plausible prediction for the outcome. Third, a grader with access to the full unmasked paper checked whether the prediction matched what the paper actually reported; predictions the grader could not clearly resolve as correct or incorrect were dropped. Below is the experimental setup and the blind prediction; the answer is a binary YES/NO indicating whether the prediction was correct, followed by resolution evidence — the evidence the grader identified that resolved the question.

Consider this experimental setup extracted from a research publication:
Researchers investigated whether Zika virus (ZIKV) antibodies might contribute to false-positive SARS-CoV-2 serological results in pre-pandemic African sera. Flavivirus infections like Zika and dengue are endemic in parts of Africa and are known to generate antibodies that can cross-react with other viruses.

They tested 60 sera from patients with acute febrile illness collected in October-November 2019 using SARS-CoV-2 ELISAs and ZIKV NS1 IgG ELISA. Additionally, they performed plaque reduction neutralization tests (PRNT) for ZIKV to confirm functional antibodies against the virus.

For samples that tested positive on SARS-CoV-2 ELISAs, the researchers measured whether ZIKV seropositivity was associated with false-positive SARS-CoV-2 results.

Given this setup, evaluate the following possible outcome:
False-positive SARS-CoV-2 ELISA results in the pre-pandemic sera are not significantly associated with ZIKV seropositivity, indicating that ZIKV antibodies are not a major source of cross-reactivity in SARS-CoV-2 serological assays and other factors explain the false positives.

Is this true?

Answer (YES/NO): NO